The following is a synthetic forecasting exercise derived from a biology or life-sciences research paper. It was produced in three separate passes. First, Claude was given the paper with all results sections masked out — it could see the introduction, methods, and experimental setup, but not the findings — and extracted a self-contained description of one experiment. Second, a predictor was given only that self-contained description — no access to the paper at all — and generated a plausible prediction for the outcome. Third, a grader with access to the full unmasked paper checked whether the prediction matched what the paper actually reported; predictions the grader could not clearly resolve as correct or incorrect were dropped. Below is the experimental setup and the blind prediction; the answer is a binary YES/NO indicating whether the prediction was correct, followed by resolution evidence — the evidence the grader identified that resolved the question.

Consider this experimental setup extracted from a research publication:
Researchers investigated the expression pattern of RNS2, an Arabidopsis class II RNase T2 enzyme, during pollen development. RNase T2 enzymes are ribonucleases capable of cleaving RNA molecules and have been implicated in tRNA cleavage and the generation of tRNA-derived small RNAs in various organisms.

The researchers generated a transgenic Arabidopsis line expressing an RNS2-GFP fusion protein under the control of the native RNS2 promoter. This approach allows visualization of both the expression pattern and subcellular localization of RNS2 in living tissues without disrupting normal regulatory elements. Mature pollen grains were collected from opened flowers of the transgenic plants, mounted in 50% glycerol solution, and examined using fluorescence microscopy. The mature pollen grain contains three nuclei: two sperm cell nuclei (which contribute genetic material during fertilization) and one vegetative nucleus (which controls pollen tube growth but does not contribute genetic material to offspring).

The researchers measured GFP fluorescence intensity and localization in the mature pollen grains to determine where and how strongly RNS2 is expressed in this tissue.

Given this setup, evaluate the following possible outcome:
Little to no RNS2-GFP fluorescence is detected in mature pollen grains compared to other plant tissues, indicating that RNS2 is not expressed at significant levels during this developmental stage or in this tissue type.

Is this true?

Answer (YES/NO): NO